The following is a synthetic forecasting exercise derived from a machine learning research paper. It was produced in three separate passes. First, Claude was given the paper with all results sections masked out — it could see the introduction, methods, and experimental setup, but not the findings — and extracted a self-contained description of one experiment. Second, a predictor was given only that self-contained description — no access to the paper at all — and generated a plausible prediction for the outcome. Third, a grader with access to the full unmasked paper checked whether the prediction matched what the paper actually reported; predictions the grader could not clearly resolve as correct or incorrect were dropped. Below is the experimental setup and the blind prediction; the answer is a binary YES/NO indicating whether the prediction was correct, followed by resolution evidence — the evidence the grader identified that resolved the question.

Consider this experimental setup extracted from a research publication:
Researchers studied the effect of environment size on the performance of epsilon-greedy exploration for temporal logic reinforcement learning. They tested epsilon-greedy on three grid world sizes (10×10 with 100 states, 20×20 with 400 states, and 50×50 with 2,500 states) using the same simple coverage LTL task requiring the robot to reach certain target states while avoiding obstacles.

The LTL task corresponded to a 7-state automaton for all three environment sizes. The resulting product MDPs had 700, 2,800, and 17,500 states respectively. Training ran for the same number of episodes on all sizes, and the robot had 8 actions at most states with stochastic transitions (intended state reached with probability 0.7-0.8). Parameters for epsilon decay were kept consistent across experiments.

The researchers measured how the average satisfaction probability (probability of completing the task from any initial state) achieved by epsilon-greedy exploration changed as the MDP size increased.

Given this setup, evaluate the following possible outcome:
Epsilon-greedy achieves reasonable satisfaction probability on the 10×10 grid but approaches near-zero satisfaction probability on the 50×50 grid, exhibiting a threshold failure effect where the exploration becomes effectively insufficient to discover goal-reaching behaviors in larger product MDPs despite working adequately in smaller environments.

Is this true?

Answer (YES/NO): YES